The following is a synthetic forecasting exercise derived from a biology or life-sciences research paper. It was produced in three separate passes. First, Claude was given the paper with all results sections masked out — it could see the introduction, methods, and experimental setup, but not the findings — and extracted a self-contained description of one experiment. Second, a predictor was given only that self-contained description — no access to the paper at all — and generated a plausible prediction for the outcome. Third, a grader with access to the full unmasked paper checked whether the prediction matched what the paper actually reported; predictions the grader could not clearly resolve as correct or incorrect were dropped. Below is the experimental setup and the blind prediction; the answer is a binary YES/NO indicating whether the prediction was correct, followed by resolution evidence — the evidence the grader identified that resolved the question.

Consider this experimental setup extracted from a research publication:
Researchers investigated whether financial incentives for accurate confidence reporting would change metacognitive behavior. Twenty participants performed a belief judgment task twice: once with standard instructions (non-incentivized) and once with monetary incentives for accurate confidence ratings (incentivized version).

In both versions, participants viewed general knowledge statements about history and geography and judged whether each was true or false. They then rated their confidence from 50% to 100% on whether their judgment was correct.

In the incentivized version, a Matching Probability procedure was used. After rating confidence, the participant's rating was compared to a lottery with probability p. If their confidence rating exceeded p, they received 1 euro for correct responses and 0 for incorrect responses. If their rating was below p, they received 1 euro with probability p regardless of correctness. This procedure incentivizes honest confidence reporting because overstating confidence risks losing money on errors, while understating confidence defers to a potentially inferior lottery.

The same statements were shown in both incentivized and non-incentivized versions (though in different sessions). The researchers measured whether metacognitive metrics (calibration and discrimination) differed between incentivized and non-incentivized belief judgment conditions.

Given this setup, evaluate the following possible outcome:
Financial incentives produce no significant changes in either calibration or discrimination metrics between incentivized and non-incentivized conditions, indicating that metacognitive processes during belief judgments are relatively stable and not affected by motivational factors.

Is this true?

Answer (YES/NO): YES